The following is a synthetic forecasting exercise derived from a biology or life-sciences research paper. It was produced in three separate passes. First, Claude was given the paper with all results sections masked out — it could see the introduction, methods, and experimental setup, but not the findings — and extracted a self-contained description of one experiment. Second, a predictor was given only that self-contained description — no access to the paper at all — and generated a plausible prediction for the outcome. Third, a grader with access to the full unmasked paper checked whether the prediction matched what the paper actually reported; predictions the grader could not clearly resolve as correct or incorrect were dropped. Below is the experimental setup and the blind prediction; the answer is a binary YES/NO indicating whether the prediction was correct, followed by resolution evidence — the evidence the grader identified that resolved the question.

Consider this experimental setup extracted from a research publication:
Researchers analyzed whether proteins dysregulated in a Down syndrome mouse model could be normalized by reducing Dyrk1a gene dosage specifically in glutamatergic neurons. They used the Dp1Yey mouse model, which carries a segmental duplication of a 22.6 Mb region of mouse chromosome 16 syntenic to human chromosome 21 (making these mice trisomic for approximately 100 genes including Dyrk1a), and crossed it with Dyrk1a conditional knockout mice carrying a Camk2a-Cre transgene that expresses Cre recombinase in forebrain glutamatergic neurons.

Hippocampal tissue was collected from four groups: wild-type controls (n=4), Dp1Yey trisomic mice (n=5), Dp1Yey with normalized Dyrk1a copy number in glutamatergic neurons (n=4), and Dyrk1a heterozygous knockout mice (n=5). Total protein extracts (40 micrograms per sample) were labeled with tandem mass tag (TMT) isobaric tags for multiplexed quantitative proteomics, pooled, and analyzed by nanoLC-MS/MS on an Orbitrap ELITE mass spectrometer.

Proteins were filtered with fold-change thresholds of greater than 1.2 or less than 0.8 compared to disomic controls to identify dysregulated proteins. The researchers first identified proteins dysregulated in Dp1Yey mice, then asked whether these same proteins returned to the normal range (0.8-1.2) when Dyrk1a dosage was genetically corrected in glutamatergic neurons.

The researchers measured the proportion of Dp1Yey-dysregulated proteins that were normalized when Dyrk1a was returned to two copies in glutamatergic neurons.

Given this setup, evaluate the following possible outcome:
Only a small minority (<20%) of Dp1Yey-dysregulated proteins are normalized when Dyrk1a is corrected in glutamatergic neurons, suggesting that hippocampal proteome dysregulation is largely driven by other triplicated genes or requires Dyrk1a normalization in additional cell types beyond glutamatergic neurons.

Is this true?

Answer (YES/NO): NO